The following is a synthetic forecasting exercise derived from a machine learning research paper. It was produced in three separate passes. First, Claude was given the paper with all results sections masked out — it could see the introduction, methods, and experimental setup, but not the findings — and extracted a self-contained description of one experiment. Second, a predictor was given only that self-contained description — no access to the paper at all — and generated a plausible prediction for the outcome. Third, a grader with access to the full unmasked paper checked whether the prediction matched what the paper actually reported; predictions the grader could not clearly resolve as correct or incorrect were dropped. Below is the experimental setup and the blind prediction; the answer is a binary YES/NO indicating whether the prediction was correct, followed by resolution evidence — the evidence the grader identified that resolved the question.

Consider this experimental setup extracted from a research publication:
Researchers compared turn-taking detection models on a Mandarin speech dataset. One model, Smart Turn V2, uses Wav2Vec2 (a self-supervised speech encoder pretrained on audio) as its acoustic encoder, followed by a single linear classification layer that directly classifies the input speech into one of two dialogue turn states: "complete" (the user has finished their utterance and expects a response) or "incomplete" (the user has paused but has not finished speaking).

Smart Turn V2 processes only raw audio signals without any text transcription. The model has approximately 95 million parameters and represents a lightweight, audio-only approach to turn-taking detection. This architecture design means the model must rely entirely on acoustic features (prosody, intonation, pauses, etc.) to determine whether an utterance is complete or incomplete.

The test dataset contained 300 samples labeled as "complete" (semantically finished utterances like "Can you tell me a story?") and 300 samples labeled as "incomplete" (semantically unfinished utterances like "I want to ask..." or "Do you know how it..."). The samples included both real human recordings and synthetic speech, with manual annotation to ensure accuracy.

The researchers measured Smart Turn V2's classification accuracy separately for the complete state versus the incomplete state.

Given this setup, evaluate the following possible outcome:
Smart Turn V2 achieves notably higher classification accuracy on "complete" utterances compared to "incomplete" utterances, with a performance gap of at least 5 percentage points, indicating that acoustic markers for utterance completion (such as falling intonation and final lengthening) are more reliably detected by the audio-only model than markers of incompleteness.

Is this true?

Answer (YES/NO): YES